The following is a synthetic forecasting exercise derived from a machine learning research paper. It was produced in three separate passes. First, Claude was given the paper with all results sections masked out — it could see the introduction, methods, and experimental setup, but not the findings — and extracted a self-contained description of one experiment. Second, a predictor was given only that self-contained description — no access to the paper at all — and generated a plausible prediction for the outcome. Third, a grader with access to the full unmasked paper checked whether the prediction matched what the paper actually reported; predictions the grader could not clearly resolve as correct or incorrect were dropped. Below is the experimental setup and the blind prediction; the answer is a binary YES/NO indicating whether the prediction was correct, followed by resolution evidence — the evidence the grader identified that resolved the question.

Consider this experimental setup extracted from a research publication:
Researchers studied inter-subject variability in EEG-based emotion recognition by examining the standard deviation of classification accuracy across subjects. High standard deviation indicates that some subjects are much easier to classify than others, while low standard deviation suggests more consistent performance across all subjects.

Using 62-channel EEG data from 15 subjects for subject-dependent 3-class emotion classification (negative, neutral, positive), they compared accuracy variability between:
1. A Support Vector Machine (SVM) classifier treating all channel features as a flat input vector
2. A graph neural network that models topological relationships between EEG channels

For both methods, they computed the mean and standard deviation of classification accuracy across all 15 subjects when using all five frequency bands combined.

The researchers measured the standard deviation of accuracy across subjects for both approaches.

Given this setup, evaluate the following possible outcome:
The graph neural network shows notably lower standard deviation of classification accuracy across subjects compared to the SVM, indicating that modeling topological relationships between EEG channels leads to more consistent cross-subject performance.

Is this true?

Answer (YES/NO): YES